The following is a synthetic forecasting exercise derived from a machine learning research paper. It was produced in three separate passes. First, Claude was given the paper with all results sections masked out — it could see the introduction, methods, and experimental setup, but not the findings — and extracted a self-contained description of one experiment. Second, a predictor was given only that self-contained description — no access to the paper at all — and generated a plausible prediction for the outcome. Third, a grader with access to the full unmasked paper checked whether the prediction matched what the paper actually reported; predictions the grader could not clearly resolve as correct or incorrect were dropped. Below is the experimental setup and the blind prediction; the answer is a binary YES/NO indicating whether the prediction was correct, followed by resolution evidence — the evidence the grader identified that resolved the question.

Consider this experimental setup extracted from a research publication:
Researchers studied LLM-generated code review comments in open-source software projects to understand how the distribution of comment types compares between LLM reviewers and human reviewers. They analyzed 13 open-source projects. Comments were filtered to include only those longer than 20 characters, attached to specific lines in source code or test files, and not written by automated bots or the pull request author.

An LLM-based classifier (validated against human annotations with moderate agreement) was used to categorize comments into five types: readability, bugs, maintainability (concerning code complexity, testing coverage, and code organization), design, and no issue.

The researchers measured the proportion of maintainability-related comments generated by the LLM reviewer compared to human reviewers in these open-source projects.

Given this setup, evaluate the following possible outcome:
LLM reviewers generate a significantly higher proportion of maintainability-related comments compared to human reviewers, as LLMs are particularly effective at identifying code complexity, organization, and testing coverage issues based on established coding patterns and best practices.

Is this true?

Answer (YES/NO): YES